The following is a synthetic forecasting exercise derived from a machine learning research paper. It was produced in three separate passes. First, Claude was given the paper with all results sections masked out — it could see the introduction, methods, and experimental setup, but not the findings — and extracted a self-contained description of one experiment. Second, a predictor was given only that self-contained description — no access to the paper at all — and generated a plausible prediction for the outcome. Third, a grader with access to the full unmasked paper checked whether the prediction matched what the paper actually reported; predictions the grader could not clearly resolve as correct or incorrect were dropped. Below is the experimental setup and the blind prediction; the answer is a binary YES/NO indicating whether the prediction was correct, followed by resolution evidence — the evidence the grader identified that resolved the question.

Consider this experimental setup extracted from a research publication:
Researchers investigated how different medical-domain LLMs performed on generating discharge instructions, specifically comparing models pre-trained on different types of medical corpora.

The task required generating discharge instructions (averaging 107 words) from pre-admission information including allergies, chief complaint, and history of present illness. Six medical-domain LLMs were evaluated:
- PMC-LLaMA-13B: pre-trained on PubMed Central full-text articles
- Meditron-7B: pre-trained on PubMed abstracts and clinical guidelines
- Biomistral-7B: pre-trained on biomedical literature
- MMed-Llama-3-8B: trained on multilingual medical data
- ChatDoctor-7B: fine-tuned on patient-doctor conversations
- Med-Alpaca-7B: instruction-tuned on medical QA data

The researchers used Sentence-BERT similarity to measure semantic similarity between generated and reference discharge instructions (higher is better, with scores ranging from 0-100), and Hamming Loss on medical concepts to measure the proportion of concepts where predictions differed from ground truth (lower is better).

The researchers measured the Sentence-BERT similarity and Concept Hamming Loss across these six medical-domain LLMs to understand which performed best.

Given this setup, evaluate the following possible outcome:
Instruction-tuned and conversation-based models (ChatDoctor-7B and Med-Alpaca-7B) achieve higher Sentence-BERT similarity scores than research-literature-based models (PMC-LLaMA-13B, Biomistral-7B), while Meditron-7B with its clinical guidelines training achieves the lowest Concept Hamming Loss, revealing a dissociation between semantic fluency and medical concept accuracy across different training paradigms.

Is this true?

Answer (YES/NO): NO